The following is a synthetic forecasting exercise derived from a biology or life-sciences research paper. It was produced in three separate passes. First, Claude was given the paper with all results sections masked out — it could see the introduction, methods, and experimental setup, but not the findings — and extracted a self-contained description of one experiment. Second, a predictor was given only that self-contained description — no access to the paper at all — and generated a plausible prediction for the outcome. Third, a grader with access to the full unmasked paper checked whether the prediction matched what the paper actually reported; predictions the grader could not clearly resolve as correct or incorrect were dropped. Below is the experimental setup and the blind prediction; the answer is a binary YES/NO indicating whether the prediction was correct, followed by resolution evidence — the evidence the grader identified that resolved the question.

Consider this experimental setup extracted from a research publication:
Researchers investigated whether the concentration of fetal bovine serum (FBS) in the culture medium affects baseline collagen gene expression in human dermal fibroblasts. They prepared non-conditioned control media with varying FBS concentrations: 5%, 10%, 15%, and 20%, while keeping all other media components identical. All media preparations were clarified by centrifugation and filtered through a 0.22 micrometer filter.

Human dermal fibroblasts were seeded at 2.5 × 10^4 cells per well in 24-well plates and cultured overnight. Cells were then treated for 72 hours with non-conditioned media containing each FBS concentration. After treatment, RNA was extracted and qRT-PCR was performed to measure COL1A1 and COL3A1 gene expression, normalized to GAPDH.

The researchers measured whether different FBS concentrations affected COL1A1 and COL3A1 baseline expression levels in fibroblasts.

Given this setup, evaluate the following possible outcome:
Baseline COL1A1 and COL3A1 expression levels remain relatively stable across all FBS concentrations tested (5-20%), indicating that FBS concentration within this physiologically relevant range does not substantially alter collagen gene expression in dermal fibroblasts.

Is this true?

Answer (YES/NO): NO